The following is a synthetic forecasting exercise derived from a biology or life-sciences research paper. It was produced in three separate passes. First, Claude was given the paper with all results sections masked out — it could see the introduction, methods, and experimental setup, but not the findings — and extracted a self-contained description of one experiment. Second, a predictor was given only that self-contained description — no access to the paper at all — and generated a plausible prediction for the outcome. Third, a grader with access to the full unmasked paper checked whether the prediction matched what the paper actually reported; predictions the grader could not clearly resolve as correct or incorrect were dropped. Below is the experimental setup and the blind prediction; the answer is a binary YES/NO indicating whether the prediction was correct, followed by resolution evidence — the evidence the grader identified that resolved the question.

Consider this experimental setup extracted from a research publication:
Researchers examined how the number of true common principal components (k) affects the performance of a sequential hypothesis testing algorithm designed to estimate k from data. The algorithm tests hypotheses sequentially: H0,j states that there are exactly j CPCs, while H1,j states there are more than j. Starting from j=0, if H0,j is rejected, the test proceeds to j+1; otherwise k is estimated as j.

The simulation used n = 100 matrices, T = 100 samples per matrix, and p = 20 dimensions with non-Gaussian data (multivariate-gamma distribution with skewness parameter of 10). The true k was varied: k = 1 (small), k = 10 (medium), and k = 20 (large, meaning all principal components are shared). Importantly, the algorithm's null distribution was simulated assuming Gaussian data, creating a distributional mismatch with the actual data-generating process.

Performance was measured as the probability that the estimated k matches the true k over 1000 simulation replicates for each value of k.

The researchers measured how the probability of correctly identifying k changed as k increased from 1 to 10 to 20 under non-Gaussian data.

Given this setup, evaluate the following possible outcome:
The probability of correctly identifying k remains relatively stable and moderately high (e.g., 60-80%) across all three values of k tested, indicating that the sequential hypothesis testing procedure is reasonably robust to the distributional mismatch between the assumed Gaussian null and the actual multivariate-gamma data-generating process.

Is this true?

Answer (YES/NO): NO